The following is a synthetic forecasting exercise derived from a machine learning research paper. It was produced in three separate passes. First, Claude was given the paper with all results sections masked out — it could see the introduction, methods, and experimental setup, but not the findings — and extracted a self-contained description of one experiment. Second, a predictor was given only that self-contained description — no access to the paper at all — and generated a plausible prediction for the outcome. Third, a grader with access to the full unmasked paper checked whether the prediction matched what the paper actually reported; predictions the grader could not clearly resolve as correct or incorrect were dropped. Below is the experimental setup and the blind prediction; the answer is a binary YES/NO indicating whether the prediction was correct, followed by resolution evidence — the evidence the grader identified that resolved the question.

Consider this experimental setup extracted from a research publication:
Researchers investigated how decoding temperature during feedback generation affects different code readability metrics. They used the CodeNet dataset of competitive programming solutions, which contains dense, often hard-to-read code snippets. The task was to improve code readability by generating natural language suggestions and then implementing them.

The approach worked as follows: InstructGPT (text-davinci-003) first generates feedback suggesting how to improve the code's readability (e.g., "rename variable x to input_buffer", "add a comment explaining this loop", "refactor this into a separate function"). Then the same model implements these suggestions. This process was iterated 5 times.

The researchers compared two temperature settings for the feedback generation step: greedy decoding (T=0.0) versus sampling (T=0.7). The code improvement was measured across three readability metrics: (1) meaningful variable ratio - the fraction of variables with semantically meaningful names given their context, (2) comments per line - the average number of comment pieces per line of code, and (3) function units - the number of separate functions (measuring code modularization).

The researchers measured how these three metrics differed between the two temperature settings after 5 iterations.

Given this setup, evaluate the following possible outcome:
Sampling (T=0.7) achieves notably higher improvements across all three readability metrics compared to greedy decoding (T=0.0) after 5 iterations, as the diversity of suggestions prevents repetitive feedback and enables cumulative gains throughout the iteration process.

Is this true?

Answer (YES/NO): NO